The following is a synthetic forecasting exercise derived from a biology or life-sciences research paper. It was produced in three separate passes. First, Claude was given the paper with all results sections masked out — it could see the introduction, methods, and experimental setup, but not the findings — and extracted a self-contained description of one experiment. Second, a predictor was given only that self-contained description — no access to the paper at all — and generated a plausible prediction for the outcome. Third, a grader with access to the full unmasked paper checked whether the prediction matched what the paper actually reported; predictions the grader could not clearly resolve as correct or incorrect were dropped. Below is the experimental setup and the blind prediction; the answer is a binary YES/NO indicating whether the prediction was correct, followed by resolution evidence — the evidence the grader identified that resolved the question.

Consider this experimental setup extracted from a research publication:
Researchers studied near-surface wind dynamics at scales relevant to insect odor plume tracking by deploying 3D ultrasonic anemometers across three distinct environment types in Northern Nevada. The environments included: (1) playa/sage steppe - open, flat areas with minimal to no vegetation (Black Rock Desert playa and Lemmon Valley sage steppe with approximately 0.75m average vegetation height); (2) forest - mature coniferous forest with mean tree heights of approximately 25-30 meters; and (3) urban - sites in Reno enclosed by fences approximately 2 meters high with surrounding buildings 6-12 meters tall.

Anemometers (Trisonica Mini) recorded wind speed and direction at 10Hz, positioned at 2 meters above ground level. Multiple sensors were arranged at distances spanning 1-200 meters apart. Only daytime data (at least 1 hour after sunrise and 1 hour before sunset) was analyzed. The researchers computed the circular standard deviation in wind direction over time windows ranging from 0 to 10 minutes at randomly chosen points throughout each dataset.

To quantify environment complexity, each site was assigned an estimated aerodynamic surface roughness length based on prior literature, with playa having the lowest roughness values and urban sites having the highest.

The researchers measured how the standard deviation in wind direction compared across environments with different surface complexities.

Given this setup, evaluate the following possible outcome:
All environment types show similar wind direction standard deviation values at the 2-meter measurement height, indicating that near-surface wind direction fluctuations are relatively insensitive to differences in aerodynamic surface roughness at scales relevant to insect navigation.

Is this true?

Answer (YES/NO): NO